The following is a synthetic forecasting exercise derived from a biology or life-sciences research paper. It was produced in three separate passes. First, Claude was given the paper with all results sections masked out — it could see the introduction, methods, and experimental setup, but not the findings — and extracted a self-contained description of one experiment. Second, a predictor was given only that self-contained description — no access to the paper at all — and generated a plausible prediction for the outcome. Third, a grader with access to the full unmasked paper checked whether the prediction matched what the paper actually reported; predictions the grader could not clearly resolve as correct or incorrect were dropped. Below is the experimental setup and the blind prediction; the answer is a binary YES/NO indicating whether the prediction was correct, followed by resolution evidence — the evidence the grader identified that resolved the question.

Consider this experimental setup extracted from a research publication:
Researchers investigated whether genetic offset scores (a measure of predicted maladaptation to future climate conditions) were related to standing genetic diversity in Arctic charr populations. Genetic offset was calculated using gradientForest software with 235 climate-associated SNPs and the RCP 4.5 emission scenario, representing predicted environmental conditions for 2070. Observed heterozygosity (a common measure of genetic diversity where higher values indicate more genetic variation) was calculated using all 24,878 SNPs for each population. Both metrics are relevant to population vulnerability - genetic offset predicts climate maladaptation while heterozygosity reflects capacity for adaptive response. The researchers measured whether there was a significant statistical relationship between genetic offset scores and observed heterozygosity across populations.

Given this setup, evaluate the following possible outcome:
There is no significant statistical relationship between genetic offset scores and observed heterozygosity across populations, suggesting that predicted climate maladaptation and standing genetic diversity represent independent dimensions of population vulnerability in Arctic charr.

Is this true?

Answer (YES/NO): YES